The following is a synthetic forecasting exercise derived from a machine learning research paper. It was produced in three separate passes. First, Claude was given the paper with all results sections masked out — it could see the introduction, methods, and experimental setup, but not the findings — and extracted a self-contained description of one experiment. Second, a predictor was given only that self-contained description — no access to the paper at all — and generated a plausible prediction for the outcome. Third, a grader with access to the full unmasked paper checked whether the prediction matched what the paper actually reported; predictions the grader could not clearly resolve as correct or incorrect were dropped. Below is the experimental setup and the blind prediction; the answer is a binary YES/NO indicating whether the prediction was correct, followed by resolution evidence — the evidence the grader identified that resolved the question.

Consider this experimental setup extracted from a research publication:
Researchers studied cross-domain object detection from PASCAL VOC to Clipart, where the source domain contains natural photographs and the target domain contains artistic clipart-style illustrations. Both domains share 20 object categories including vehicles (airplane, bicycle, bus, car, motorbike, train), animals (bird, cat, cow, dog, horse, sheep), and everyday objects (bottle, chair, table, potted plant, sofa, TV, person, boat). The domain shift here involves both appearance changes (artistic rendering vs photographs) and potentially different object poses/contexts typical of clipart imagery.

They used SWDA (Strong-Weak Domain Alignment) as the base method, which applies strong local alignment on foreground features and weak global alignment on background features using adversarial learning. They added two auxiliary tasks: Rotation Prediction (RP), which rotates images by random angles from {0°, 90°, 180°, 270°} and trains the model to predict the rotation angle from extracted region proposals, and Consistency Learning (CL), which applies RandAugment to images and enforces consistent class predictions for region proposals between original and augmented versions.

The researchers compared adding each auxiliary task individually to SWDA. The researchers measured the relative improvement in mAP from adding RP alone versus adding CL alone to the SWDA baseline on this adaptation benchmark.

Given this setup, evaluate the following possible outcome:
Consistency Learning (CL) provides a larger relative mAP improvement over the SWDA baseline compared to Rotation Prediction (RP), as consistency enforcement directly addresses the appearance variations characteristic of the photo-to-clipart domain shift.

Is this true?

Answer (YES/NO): NO